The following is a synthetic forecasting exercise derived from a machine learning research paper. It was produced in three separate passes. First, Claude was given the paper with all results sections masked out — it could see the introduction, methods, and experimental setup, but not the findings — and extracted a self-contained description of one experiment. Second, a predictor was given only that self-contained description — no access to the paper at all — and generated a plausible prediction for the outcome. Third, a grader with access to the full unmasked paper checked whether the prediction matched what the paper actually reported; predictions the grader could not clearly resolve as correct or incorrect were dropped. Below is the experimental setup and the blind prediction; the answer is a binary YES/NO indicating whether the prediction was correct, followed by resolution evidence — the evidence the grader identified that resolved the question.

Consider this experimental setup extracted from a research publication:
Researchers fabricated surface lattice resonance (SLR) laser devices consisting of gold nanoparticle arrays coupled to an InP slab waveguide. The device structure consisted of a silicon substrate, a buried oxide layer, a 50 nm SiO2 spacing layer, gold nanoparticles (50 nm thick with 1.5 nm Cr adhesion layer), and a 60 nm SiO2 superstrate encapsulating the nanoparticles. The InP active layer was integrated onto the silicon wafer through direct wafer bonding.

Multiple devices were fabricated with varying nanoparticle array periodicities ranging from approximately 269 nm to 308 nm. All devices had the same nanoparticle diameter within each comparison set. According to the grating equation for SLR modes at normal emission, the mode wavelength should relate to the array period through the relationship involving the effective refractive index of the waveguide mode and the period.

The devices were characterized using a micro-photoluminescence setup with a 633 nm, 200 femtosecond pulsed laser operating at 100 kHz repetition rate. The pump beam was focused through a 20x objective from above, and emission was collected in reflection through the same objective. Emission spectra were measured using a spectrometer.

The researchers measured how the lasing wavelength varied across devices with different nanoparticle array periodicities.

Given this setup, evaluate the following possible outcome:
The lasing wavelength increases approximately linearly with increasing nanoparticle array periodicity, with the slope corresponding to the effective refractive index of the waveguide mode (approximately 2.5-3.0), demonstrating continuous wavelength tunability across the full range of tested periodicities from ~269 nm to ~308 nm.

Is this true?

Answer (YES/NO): NO